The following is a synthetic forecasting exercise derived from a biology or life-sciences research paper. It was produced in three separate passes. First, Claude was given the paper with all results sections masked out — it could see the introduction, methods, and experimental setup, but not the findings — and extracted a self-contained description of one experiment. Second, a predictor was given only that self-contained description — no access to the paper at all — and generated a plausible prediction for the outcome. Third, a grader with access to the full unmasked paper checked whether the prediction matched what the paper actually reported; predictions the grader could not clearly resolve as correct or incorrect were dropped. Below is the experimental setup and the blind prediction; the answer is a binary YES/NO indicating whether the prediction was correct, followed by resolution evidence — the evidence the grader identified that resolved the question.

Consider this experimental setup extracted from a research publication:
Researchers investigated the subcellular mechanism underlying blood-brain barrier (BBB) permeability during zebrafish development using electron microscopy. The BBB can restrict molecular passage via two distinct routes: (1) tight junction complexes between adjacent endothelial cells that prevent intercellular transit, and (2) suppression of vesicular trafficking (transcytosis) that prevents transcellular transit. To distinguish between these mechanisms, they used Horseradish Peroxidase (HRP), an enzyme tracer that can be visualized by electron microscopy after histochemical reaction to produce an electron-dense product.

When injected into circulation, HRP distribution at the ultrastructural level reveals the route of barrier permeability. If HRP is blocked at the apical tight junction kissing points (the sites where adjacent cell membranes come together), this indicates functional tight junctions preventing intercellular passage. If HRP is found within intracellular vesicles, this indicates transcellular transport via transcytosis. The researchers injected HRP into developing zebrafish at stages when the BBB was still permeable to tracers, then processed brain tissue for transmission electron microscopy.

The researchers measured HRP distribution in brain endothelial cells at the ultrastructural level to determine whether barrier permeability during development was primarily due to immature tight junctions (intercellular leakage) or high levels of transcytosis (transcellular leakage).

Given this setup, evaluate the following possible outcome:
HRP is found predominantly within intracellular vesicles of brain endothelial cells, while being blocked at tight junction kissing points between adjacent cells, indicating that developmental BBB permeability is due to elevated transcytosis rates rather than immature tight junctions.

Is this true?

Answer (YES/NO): YES